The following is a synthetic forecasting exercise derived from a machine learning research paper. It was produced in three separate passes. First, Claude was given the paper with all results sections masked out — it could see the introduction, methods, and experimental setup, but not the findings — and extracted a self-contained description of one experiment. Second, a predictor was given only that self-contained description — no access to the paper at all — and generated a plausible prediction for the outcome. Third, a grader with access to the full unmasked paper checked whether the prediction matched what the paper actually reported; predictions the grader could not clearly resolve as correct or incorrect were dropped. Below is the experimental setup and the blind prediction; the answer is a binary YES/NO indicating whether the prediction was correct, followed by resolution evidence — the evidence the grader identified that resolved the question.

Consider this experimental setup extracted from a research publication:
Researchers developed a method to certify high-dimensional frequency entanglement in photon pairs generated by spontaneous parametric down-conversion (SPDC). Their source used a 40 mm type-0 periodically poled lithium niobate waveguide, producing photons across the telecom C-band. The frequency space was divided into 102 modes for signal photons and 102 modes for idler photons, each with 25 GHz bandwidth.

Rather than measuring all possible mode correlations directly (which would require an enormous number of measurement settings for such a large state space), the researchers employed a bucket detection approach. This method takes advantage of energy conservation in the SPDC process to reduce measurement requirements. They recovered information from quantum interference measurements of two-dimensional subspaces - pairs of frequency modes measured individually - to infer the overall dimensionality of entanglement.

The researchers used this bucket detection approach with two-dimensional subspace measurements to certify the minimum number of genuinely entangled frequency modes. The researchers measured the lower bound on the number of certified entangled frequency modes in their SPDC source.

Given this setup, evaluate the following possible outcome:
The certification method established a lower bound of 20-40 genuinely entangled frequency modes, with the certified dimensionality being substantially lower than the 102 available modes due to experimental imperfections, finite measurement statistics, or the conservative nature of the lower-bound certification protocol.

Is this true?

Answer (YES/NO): YES